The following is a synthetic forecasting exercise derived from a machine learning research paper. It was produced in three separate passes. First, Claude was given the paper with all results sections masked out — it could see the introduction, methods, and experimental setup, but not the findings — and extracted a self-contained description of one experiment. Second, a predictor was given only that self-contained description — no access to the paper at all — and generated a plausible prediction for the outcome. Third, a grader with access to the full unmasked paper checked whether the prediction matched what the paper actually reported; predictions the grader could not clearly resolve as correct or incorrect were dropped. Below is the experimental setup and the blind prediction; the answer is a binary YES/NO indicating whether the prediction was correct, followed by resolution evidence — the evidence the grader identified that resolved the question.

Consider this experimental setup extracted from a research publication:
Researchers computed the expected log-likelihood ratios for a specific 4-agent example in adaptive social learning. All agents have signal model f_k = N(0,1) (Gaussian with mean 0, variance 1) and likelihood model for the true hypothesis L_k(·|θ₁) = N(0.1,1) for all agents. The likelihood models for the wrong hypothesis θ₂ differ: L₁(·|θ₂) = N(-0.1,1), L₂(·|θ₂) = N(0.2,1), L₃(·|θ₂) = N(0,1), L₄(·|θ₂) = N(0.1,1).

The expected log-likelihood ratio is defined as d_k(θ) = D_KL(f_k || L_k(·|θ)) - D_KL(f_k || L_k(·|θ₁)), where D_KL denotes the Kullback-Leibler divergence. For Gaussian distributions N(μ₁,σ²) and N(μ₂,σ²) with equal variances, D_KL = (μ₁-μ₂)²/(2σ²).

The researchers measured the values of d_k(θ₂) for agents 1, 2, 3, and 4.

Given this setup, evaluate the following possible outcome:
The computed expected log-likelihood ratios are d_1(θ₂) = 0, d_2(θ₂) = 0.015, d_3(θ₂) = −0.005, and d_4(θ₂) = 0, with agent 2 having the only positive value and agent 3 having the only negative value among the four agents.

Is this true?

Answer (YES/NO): NO